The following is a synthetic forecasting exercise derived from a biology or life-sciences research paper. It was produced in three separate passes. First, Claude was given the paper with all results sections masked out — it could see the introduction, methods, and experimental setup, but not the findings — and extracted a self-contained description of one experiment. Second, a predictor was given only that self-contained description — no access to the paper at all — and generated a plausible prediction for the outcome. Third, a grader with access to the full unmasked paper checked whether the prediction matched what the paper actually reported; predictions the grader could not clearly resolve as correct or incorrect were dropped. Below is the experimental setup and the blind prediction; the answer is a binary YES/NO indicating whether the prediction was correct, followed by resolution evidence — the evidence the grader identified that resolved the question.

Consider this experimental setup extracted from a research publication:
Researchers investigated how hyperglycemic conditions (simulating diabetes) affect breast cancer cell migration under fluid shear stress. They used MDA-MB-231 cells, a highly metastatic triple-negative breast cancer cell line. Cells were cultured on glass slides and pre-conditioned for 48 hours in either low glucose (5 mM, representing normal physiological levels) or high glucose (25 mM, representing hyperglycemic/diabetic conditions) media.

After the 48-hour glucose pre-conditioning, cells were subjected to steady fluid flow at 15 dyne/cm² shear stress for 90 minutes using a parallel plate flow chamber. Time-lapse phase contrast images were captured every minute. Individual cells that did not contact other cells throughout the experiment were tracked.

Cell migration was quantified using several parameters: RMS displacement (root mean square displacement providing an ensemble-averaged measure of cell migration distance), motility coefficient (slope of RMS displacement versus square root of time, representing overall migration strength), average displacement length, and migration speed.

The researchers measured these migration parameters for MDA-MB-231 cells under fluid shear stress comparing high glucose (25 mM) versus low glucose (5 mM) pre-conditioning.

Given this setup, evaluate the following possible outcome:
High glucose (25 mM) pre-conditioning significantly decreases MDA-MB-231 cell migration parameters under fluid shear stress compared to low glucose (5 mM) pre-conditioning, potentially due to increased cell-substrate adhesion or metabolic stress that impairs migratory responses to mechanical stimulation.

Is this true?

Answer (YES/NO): NO